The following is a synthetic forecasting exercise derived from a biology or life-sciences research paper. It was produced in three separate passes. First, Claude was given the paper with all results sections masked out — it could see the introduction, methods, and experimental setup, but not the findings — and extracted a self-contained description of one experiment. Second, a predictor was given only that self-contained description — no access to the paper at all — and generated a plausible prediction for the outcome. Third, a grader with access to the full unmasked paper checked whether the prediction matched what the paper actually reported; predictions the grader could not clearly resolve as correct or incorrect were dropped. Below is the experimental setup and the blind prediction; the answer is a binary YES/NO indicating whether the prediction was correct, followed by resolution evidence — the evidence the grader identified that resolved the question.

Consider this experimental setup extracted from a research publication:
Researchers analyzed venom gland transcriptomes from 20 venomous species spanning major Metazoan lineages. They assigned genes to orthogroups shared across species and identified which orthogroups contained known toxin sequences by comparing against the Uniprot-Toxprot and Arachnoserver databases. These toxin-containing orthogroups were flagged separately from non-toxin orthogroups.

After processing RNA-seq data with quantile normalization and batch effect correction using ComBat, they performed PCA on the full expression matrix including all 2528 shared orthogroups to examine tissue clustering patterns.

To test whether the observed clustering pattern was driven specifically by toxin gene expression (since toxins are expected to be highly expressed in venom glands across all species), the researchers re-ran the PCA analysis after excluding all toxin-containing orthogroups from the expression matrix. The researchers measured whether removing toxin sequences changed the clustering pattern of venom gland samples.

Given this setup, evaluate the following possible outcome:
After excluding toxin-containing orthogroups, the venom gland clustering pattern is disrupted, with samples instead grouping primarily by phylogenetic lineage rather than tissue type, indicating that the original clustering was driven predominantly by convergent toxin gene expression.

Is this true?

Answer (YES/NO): NO